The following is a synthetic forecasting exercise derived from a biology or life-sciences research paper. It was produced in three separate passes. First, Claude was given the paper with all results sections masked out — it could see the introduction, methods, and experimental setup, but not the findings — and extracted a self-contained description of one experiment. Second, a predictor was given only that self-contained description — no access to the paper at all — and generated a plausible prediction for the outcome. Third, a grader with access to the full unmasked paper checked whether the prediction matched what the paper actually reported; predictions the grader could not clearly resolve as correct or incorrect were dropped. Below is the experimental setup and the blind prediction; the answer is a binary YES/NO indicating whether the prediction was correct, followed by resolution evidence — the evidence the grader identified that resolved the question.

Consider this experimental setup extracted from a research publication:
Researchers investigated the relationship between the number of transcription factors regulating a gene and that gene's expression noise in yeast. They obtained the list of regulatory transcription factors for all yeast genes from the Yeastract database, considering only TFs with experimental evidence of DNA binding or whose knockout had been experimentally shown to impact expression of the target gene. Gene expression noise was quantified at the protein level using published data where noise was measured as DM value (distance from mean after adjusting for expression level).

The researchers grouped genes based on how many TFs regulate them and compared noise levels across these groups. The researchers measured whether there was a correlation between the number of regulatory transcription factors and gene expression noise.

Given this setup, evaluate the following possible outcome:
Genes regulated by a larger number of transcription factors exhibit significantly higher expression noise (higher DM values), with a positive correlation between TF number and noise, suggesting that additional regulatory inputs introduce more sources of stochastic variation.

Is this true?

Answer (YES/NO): YES